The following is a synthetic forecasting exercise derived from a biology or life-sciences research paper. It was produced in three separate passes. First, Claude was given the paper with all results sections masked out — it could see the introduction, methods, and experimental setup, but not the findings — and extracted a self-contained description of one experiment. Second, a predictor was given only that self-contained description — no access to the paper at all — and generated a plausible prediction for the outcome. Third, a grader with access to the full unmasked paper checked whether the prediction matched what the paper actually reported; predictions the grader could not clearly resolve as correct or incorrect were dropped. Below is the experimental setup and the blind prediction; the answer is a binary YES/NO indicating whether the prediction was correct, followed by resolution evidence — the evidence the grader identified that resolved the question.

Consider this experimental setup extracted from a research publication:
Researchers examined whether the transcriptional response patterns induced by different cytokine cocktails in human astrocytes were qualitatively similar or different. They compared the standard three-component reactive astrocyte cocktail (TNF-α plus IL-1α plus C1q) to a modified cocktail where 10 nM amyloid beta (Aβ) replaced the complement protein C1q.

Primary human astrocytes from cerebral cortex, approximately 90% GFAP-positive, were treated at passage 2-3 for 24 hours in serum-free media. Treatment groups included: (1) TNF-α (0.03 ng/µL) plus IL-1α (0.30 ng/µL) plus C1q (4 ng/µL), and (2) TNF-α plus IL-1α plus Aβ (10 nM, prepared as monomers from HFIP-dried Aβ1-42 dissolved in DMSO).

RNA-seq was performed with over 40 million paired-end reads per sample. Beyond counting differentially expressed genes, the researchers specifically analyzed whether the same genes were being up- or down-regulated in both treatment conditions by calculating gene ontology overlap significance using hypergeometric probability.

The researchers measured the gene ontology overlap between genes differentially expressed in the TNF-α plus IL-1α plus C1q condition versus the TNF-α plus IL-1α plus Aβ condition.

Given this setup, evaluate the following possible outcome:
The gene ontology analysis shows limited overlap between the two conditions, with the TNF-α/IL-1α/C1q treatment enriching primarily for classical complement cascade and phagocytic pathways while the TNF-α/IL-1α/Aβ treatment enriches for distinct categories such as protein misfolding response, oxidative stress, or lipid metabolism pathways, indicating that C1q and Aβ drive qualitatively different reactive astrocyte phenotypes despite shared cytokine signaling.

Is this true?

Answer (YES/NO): NO